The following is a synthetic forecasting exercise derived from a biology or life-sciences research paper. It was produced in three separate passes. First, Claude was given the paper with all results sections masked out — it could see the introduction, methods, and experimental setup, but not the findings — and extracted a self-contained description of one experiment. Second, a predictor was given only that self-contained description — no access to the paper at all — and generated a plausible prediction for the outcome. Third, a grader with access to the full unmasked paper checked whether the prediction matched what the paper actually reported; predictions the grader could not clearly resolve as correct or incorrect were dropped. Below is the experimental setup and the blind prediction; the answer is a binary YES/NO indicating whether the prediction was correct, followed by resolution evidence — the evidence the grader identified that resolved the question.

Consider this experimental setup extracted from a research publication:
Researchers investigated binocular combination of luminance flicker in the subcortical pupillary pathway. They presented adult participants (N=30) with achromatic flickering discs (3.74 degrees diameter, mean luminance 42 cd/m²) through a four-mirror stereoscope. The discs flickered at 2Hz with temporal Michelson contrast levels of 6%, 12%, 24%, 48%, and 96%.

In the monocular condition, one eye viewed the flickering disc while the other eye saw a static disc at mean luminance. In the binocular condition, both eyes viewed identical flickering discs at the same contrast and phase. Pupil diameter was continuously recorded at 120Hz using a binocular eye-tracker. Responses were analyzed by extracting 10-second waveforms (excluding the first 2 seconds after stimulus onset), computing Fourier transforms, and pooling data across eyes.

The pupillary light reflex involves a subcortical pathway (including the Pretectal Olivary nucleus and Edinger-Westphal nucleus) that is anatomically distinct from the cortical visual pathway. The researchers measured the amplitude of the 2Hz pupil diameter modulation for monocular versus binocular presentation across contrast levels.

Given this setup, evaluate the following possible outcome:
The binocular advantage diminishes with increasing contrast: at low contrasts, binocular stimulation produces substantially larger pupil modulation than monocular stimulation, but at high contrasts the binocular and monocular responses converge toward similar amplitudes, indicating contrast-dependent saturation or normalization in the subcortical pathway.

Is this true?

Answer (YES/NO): YES